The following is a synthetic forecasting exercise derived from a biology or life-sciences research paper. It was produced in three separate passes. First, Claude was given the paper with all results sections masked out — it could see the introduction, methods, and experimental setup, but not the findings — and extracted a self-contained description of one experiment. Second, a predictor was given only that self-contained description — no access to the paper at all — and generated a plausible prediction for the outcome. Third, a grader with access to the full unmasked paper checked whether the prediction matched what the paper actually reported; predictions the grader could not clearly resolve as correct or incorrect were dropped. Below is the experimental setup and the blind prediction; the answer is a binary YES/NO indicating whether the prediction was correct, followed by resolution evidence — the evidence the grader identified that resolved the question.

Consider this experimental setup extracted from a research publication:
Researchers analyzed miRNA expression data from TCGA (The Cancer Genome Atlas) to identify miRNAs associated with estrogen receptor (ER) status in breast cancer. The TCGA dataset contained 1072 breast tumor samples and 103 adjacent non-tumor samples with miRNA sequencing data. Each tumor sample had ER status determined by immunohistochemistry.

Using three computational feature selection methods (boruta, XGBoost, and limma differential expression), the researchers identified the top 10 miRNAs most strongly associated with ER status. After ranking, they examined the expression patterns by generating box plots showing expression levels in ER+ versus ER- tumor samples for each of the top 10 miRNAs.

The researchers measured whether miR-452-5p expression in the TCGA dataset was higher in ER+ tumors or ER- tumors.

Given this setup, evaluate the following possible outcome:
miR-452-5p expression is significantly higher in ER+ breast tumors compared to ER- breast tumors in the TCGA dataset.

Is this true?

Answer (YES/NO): NO